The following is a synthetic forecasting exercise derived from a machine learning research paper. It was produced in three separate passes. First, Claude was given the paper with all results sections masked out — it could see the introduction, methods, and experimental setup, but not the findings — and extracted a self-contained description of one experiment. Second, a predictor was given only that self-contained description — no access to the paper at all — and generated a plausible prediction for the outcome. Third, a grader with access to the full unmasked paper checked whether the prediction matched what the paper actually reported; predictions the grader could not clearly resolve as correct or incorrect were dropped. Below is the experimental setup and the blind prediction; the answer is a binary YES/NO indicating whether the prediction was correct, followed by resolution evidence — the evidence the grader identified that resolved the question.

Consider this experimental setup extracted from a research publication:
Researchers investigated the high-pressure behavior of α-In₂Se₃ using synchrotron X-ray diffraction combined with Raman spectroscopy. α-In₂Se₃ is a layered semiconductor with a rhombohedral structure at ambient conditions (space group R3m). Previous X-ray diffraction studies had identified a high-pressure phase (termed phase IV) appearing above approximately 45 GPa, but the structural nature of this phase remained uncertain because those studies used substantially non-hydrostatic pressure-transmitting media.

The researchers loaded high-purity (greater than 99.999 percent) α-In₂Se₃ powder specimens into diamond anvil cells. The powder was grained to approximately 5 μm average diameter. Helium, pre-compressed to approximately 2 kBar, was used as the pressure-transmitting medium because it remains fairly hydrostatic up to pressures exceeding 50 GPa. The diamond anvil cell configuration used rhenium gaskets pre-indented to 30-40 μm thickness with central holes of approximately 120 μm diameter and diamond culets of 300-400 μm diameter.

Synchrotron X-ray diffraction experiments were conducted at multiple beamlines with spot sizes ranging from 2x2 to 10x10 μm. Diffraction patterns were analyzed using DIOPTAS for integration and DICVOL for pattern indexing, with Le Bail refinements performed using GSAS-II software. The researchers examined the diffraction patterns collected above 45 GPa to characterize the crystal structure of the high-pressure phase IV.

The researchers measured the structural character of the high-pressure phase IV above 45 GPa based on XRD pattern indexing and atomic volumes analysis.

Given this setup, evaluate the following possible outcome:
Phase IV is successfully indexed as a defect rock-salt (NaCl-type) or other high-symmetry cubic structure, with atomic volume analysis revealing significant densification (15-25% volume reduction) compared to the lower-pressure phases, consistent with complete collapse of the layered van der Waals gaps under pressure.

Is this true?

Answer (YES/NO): NO